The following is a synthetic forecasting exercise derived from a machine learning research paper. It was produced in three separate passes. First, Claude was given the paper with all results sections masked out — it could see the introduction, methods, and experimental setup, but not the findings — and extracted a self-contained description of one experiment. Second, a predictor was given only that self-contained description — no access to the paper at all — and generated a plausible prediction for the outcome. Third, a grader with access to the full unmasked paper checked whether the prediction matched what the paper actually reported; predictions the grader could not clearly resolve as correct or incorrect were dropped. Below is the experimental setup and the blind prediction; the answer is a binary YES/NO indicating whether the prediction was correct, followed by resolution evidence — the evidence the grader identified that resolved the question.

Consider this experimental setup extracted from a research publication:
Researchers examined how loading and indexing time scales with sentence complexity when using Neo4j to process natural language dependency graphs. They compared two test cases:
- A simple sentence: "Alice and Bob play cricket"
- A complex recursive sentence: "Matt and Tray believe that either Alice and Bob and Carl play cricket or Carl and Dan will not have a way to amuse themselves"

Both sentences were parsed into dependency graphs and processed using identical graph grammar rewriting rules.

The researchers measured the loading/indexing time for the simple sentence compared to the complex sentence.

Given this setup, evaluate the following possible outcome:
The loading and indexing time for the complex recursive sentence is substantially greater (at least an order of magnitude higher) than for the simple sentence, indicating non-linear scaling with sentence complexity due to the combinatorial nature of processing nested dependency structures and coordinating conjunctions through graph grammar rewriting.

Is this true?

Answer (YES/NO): NO